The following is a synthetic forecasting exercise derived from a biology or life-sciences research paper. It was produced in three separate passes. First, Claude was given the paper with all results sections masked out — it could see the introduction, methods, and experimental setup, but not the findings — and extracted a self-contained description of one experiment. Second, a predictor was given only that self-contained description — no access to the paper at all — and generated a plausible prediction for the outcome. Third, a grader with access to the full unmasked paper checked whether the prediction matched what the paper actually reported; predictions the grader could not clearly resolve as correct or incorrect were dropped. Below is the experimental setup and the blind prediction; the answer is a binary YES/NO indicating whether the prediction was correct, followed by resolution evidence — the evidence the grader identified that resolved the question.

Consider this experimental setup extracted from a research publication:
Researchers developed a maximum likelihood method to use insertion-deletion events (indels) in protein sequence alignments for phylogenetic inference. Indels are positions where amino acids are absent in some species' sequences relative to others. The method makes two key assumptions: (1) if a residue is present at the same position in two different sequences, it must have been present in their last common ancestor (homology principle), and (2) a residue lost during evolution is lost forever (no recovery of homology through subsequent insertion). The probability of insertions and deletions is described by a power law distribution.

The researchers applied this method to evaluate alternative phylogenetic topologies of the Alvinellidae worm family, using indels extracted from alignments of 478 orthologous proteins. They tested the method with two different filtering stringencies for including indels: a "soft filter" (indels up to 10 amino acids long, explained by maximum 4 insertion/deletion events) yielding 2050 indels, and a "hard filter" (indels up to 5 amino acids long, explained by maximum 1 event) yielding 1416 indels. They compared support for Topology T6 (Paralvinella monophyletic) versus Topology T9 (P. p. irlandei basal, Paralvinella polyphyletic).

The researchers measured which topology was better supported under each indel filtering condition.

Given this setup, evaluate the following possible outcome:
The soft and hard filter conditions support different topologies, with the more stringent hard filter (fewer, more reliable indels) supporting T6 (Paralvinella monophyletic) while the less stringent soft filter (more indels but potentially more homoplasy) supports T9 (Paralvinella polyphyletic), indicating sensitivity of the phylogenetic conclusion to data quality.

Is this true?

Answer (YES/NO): NO